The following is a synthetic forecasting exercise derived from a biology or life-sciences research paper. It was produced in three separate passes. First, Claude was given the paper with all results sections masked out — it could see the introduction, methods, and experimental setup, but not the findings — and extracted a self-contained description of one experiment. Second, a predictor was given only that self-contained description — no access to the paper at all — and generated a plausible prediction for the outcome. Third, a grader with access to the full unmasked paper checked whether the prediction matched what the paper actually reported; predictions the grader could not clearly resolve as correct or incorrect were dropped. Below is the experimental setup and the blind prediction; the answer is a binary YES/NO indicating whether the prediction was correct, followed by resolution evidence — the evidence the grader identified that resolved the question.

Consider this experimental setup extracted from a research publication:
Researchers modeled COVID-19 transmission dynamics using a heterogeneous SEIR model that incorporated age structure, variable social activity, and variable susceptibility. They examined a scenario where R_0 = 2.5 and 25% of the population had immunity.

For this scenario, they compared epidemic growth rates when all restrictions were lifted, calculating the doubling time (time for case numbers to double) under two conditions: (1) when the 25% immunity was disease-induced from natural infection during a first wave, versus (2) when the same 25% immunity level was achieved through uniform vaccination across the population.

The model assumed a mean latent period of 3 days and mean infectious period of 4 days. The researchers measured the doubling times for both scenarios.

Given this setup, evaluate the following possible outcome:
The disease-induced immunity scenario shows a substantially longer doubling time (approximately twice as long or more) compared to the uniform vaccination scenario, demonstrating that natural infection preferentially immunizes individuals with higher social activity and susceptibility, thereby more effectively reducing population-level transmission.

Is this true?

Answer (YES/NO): YES